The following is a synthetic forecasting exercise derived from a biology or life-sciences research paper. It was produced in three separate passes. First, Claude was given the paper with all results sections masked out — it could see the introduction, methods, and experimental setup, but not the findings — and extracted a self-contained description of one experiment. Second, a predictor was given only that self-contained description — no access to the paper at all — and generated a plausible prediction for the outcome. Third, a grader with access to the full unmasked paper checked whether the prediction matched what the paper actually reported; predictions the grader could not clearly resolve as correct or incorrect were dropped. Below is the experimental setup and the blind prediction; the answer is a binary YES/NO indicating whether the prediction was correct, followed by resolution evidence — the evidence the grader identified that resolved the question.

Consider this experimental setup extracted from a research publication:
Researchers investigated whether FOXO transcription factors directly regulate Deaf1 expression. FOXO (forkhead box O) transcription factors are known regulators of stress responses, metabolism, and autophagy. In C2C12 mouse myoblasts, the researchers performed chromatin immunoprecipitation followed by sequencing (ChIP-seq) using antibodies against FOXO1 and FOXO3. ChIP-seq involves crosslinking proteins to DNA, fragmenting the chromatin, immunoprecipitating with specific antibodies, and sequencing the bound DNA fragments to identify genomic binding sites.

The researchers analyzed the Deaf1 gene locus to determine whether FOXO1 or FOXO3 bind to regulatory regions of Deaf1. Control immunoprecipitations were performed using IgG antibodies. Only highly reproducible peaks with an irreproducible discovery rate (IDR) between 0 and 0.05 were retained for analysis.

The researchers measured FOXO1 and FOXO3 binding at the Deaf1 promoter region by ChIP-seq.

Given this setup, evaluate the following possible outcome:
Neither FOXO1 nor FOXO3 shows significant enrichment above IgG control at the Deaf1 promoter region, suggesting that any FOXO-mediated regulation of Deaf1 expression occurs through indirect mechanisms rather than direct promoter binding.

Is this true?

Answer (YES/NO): NO